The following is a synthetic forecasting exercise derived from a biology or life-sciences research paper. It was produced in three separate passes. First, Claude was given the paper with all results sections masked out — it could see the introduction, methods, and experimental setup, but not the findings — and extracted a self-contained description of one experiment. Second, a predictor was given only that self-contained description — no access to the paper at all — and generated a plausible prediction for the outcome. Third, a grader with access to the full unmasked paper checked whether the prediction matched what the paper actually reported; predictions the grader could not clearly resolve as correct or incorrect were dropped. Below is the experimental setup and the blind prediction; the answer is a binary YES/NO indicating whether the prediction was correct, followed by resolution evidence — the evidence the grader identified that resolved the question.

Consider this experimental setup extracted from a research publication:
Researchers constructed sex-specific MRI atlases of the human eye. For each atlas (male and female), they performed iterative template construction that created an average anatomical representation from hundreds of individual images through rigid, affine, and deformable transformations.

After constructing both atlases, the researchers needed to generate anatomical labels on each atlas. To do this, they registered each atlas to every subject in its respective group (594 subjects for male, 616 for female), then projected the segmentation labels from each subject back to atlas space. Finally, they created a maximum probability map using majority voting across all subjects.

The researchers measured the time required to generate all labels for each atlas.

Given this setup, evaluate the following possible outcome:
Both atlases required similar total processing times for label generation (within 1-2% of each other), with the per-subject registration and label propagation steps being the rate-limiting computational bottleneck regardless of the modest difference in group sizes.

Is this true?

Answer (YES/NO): NO